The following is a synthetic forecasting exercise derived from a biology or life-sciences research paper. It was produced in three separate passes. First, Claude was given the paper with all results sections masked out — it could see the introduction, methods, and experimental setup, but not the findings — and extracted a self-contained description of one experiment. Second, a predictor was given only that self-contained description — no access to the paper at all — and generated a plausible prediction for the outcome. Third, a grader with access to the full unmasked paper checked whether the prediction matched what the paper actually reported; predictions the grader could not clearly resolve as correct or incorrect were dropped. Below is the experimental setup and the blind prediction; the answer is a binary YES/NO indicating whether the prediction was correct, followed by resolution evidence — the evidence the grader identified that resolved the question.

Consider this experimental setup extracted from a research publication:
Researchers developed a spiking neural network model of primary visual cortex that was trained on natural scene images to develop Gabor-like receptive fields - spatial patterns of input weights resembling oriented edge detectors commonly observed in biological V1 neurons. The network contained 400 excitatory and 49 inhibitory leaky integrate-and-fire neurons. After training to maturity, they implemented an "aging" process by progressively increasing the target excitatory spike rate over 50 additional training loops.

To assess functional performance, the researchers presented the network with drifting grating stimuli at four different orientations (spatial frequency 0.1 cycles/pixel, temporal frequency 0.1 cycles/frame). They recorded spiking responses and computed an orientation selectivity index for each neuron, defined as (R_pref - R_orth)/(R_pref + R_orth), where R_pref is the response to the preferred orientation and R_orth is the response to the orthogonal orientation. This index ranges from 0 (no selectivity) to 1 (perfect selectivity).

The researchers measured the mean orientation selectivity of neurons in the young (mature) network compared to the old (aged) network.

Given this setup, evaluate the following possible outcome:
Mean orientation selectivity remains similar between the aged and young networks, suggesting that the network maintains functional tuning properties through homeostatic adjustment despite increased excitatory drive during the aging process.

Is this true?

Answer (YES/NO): NO